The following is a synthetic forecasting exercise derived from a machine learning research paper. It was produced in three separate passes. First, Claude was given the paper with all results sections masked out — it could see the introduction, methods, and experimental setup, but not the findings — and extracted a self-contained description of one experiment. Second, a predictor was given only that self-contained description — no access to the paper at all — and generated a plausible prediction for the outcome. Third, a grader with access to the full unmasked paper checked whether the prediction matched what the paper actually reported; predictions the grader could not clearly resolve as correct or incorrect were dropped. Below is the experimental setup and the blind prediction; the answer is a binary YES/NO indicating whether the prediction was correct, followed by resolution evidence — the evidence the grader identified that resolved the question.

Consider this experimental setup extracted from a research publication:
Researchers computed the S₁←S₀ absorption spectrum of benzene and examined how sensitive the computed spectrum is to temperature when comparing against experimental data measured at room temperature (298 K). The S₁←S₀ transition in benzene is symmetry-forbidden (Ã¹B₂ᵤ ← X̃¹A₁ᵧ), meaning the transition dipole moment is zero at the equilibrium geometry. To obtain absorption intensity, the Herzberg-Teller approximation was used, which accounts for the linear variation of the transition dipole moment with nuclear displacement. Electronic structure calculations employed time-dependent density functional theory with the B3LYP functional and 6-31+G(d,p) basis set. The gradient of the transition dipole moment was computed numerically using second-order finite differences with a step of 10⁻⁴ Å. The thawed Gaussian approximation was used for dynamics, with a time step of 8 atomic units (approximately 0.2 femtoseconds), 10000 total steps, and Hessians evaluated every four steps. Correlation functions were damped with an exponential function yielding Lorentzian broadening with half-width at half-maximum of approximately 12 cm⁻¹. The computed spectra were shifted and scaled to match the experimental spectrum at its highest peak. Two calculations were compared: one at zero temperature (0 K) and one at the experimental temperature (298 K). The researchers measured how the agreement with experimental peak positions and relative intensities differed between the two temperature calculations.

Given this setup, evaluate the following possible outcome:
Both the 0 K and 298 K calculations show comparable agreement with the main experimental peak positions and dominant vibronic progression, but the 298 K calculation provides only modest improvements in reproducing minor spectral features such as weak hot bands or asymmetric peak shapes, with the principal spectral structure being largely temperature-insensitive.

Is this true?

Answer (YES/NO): YES